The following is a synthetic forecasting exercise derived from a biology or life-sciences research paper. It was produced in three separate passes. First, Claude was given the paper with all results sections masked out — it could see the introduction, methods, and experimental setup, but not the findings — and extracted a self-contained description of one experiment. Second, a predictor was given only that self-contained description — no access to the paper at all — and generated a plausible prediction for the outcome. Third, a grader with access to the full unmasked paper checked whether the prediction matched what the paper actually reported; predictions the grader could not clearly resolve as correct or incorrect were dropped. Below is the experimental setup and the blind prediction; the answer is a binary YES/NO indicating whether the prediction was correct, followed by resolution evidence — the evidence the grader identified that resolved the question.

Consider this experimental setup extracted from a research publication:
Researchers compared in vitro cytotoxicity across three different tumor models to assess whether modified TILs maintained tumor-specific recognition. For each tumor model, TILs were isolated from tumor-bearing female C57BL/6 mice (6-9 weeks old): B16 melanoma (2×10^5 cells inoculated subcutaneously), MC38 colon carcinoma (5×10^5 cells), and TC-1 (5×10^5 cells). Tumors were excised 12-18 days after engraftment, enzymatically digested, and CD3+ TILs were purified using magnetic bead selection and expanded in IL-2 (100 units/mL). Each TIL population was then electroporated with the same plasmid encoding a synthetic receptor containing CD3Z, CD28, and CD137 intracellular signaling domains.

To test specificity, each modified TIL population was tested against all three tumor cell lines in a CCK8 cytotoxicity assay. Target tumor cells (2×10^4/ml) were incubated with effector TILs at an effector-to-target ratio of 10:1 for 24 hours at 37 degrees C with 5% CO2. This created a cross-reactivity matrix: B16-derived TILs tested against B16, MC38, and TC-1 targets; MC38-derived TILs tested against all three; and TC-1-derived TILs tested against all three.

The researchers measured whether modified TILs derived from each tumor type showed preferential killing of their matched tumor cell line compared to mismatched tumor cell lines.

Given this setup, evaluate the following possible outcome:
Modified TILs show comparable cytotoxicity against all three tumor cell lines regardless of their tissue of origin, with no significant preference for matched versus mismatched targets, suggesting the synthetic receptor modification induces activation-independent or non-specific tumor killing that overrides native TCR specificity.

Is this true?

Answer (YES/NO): NO